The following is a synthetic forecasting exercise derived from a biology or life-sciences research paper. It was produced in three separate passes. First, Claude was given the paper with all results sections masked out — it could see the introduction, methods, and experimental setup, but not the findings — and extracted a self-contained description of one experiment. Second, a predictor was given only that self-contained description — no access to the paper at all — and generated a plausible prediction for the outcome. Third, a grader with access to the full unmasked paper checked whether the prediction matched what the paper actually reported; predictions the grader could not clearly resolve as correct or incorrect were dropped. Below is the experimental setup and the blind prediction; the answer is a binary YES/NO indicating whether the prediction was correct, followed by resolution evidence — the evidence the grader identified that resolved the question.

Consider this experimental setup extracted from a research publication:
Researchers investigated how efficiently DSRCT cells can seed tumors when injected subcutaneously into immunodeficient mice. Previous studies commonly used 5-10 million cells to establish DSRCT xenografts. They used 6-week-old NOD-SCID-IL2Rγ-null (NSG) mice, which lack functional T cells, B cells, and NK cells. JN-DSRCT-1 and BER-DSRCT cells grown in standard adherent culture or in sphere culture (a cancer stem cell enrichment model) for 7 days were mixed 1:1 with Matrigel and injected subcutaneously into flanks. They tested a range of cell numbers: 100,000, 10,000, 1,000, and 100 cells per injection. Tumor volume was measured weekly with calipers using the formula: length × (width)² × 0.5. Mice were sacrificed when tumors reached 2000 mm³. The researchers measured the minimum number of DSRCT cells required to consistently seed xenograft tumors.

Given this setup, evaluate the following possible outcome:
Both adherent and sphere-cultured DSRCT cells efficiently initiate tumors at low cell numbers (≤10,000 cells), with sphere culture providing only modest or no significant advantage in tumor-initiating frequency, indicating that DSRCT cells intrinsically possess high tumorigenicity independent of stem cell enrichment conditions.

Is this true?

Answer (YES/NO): YES